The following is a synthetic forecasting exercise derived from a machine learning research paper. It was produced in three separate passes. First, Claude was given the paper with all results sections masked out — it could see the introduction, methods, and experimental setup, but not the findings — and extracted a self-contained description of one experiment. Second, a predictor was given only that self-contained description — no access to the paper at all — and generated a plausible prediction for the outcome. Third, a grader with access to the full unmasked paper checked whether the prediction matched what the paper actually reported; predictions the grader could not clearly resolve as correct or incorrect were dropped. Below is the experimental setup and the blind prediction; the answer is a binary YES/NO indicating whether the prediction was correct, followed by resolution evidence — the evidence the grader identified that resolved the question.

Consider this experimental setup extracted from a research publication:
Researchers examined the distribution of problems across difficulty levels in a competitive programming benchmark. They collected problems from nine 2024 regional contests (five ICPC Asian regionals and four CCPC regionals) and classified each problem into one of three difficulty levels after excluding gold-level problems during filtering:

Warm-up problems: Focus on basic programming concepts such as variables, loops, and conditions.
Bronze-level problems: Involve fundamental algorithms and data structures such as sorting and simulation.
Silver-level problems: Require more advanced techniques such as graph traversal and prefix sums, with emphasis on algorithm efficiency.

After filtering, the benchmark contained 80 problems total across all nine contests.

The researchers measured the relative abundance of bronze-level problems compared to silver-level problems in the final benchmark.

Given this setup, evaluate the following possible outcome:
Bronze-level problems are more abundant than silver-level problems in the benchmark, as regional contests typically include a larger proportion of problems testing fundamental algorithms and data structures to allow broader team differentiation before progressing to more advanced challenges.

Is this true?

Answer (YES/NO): YES